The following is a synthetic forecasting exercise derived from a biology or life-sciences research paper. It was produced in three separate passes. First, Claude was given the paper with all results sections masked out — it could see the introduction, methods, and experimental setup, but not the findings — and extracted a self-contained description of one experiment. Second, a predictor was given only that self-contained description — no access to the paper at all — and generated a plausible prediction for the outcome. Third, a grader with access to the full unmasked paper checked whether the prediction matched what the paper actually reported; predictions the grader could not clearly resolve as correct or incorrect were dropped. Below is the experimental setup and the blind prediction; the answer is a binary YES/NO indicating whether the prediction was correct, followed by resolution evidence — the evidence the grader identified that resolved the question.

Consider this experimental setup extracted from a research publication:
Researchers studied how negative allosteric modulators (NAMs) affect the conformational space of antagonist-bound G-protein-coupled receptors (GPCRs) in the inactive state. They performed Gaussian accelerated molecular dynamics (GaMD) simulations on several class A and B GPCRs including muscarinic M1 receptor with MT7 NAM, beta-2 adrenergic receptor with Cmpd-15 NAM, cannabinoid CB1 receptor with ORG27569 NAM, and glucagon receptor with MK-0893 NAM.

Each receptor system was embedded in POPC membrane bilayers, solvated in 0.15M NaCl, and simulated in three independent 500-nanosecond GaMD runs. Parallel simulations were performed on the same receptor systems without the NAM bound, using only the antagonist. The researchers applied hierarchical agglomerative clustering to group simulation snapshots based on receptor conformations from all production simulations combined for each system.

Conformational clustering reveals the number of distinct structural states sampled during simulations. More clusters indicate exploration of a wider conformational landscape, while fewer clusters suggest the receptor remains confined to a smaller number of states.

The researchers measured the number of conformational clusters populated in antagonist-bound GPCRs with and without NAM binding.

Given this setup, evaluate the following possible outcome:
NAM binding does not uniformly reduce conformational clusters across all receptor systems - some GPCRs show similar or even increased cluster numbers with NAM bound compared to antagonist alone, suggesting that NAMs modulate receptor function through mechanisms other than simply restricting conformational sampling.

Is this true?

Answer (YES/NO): YES